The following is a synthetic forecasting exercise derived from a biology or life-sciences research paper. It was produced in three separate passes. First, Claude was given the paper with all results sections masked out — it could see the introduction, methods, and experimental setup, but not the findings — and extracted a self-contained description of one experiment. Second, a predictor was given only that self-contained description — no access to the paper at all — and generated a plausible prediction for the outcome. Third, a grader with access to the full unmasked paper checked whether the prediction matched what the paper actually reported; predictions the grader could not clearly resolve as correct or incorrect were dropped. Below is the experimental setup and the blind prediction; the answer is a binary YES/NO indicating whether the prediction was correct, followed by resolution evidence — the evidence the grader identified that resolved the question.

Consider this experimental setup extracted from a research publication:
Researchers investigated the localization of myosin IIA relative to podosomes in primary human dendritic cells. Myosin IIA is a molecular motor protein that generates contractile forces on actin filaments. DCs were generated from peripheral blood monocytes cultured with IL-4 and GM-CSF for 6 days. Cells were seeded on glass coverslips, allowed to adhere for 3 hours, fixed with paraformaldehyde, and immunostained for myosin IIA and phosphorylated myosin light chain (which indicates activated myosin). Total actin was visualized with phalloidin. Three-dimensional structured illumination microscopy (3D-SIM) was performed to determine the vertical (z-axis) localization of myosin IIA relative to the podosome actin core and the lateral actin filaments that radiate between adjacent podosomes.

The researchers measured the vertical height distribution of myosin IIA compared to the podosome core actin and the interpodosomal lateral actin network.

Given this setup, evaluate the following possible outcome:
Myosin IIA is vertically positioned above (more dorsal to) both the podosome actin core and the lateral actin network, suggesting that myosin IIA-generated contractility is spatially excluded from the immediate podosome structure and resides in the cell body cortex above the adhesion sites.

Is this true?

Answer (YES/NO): NO